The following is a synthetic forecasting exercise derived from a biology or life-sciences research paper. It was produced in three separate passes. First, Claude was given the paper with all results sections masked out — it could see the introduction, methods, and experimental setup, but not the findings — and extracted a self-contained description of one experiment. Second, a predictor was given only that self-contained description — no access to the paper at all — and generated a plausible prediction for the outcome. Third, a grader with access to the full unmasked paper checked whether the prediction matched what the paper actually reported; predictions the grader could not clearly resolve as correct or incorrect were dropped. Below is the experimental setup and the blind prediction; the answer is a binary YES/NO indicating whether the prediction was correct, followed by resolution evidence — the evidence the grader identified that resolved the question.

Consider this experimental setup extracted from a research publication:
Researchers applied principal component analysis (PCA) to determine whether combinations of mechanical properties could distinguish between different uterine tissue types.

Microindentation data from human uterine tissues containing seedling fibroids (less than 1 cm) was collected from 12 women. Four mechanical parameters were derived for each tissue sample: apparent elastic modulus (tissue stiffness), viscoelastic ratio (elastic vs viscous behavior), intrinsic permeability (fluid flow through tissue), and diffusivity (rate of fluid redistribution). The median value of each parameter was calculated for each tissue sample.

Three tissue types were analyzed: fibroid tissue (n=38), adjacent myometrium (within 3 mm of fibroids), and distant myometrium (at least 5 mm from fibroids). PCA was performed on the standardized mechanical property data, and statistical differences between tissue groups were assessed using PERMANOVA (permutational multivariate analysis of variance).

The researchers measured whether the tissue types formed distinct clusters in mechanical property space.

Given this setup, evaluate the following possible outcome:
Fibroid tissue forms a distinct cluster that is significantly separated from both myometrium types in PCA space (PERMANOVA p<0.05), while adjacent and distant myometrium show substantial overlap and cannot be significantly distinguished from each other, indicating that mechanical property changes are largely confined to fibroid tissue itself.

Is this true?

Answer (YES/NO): YES